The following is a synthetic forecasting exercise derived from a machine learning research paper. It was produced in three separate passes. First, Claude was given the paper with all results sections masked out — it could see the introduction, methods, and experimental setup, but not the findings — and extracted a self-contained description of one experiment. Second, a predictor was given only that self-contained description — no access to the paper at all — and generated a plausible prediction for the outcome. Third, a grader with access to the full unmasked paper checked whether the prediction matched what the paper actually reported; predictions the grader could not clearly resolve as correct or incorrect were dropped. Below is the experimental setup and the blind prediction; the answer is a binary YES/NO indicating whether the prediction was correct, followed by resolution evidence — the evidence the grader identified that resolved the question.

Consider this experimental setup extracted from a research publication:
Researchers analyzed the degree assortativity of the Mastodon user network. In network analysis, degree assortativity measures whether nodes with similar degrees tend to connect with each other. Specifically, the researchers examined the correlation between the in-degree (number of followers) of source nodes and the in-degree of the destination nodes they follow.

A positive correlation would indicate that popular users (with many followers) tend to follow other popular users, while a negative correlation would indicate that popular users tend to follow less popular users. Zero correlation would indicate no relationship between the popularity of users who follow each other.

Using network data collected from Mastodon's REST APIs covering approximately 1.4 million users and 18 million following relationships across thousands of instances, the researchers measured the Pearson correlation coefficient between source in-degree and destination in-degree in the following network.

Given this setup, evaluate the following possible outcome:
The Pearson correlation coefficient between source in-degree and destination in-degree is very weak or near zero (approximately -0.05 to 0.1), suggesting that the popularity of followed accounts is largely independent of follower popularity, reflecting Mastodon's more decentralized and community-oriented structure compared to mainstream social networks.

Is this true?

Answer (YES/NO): YES